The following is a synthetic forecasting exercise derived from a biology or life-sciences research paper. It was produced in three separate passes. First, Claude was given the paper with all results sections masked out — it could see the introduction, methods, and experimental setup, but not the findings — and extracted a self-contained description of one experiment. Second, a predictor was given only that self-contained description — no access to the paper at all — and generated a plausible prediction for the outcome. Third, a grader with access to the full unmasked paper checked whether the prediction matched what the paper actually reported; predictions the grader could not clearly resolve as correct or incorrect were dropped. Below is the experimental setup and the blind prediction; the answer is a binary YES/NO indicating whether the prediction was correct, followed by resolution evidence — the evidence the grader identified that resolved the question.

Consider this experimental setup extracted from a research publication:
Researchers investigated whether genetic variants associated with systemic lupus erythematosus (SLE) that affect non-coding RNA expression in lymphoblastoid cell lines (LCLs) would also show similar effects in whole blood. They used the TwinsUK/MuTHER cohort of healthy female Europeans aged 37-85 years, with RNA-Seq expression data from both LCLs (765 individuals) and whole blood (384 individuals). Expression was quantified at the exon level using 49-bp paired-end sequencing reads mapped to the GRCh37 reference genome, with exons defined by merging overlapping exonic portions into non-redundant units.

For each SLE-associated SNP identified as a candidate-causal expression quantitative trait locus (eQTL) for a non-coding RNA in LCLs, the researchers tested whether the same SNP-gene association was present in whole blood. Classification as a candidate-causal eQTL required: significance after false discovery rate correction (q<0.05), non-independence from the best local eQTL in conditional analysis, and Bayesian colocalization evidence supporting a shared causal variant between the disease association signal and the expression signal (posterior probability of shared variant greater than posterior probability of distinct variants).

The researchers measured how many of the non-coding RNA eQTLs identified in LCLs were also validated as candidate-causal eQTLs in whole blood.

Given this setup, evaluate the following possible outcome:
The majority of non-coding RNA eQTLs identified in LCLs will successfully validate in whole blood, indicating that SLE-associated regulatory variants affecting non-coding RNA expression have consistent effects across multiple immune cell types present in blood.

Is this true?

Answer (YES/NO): YES